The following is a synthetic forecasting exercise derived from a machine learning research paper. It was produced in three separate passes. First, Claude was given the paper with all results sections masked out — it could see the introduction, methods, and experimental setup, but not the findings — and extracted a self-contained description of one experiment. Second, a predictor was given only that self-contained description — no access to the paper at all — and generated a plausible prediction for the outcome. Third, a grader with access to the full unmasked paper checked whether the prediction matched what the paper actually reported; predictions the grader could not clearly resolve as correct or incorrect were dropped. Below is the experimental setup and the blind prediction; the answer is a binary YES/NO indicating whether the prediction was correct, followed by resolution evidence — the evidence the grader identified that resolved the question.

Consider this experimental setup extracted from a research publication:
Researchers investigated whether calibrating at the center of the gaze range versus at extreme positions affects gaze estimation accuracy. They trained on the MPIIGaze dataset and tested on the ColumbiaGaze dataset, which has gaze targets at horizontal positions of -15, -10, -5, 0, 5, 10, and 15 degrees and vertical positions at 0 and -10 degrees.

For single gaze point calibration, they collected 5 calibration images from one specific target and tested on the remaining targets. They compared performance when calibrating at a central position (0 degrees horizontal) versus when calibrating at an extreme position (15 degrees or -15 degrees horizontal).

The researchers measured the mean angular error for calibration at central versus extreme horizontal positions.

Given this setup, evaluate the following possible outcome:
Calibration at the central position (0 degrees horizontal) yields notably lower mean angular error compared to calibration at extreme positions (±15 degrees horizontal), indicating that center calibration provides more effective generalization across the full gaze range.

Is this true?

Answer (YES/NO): YES